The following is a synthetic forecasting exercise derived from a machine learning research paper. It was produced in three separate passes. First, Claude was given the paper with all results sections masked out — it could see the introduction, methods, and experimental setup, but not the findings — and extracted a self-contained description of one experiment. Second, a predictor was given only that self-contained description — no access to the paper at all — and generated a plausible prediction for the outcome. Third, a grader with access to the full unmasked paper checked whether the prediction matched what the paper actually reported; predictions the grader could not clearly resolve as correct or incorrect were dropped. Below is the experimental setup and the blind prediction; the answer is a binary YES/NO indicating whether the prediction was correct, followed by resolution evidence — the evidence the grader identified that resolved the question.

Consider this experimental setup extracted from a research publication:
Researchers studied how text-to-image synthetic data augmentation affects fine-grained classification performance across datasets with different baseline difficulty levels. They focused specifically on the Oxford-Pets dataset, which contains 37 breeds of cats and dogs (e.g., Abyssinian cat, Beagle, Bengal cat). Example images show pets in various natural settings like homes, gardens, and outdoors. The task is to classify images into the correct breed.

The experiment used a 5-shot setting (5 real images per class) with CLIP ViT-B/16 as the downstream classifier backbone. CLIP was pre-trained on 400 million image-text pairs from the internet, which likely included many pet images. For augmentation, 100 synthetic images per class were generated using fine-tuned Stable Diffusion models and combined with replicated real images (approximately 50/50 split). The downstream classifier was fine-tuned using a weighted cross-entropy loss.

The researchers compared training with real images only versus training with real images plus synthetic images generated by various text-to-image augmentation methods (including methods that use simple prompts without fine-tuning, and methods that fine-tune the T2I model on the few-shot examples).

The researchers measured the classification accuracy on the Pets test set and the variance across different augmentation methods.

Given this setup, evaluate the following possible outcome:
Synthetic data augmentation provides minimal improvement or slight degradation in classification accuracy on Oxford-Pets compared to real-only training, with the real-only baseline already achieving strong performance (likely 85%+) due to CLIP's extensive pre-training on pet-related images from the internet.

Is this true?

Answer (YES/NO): YES